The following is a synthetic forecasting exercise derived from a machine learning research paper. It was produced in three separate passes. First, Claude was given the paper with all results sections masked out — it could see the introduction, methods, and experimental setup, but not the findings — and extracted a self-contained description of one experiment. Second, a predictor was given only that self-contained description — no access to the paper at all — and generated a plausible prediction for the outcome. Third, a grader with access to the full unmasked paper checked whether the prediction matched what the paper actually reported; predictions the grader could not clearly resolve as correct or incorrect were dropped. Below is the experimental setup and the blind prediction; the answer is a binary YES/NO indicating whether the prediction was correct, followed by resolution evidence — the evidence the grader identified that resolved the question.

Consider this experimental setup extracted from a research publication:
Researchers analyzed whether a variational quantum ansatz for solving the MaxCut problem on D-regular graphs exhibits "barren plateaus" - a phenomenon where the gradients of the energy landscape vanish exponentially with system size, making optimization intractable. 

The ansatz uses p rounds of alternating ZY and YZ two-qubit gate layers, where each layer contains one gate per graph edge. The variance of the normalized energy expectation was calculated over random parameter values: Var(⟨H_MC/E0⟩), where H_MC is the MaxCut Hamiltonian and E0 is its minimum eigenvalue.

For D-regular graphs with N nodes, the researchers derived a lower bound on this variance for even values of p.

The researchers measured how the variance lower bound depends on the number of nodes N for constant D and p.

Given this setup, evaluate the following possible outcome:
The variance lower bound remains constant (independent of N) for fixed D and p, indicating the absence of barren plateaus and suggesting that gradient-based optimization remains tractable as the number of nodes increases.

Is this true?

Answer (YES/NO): NO